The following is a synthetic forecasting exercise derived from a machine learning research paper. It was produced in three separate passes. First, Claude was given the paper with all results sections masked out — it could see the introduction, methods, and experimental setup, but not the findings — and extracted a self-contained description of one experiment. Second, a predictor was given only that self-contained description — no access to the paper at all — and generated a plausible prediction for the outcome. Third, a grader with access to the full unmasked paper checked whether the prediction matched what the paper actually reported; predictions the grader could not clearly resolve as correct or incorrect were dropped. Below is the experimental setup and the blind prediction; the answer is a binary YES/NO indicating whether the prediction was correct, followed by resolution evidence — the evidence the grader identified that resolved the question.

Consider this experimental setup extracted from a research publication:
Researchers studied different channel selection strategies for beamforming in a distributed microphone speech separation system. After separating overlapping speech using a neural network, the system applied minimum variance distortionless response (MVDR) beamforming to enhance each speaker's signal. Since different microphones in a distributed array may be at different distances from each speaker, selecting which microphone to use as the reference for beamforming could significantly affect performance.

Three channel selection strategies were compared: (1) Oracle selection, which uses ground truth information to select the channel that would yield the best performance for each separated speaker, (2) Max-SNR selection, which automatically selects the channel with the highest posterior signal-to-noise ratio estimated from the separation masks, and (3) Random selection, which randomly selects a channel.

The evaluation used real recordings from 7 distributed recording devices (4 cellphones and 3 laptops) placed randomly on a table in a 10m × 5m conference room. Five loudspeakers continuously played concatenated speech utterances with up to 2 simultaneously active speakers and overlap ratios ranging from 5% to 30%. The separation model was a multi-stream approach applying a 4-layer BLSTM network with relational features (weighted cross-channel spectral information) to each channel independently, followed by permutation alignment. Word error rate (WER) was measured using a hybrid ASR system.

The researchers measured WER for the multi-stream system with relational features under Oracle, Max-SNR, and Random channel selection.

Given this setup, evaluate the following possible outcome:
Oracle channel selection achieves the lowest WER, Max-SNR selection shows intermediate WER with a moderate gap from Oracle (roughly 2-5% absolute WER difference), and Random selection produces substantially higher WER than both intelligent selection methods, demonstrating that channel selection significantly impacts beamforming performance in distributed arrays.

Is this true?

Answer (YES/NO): NO